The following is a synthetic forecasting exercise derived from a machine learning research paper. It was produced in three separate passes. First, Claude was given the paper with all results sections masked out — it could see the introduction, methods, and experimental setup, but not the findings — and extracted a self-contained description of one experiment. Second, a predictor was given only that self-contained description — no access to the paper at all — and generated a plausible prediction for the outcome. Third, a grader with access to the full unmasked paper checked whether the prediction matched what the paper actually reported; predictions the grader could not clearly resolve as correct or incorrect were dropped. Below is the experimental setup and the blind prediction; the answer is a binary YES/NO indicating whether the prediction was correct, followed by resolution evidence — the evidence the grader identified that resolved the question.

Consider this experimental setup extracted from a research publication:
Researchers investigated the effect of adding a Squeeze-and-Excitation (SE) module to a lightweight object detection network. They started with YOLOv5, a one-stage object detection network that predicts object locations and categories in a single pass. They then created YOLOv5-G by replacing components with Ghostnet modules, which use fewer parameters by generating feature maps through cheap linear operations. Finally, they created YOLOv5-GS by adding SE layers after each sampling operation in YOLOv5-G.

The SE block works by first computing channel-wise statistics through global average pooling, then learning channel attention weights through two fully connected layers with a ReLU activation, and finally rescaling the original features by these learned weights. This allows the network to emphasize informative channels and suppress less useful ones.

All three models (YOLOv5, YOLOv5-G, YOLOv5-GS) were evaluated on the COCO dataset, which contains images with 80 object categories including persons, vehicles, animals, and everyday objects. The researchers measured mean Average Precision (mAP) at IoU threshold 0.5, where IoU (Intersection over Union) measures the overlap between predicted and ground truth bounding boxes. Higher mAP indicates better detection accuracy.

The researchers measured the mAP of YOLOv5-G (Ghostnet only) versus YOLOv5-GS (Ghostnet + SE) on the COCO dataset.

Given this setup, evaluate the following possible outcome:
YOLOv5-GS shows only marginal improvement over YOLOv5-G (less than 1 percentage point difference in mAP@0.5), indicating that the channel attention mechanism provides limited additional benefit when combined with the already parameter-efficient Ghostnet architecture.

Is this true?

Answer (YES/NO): NO